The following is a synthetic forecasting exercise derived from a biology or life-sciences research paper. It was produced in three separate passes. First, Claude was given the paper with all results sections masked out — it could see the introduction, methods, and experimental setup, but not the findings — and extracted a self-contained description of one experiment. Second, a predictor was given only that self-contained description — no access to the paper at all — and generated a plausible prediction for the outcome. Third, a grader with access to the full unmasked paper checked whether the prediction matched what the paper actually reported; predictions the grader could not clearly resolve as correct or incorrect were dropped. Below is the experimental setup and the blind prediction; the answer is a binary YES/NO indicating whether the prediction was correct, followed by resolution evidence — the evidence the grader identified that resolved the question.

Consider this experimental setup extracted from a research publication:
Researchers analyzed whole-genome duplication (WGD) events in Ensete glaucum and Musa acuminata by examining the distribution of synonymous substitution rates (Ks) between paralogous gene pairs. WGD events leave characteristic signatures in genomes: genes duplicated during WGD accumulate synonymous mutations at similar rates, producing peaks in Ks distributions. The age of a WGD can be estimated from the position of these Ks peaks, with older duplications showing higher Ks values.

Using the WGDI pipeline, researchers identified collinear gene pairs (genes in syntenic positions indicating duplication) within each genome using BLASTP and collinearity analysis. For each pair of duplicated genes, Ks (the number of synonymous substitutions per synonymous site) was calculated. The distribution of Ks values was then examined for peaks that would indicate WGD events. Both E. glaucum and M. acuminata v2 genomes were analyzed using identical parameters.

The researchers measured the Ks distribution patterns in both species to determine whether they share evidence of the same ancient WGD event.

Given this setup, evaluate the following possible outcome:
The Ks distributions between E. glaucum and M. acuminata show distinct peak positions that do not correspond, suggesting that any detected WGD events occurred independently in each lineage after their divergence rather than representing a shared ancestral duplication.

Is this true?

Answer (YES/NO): NO